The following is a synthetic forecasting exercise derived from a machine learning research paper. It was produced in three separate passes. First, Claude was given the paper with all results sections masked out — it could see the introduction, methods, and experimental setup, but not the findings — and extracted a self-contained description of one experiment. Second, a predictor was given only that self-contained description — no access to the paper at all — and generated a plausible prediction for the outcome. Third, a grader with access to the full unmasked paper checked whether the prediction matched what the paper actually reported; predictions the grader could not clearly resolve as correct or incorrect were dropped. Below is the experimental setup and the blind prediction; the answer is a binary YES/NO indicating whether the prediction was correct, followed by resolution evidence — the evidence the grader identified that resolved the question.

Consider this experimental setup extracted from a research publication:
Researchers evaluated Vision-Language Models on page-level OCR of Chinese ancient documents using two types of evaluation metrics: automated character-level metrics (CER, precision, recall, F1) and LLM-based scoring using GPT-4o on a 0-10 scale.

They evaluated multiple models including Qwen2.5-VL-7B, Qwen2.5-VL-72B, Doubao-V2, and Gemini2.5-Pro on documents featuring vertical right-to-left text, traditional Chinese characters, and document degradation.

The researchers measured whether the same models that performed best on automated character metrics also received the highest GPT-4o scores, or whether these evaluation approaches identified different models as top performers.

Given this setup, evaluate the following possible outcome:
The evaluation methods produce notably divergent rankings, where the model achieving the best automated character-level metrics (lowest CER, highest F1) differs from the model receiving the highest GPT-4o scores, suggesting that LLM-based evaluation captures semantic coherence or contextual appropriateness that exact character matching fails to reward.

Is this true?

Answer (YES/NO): YES